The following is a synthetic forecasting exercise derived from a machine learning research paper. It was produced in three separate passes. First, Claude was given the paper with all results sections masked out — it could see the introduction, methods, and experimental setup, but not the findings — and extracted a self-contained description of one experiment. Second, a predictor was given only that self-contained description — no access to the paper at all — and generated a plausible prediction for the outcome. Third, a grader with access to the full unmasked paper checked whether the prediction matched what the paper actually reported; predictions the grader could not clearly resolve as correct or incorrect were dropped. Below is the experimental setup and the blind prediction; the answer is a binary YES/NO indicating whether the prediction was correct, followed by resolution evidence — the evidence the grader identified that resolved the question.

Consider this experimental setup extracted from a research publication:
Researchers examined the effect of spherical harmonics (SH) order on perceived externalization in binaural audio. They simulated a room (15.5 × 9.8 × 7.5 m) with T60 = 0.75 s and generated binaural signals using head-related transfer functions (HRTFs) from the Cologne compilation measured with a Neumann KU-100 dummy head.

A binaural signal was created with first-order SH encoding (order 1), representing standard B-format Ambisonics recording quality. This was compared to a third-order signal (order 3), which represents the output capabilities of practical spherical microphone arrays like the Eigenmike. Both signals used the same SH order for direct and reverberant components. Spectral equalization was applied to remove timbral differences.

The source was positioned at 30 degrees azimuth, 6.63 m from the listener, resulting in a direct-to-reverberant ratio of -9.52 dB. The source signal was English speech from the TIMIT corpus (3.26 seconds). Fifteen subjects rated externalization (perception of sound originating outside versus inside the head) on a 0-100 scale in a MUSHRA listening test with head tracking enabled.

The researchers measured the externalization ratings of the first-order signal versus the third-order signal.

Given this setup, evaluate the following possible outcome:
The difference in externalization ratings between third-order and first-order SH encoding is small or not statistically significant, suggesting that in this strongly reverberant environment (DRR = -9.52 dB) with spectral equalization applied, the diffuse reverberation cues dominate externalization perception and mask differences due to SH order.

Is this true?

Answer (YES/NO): NO